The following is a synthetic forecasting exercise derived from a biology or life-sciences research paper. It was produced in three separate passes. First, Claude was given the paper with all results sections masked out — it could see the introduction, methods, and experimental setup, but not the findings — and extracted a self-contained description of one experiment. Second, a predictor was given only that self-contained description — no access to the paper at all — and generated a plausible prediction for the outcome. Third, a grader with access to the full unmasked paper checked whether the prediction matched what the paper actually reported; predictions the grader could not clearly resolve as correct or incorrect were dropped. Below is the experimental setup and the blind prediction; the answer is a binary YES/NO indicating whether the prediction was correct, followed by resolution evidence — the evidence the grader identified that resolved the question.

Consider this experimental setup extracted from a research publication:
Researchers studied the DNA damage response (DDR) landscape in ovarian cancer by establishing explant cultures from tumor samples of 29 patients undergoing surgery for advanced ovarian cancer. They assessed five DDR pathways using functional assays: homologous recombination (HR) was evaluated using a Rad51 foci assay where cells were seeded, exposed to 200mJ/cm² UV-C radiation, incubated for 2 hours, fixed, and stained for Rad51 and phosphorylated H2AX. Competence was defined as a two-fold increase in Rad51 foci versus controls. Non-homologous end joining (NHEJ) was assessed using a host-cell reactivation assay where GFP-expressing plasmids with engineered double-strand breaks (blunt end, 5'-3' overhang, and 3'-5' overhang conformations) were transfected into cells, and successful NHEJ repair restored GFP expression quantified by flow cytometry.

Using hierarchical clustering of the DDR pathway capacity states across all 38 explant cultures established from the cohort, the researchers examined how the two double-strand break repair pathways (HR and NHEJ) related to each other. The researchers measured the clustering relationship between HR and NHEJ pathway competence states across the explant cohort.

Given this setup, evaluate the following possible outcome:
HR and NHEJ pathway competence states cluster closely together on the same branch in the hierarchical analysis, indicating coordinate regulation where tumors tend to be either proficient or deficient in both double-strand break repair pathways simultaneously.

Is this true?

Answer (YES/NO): NO